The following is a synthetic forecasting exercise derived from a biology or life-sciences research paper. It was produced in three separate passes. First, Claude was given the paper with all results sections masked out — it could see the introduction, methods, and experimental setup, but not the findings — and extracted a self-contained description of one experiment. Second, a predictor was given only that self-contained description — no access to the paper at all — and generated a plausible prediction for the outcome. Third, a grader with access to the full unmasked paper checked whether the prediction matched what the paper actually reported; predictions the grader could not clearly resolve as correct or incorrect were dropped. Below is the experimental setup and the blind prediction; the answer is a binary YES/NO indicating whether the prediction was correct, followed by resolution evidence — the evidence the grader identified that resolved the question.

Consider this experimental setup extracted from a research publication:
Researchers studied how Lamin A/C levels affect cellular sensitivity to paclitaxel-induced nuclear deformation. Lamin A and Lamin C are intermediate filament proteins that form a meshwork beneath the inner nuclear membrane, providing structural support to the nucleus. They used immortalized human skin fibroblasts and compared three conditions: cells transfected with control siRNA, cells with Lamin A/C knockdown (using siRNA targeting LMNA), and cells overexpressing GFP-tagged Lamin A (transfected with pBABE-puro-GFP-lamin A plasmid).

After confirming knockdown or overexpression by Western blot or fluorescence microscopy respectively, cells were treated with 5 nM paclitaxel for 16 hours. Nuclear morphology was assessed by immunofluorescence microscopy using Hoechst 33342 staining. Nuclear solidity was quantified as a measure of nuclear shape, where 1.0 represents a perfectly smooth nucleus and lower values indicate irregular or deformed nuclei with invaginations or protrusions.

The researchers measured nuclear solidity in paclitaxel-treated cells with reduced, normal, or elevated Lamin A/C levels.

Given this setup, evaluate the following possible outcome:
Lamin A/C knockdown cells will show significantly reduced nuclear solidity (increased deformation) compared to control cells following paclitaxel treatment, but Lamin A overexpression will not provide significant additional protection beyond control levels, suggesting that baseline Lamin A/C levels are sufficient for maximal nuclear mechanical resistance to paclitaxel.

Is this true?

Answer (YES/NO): NO